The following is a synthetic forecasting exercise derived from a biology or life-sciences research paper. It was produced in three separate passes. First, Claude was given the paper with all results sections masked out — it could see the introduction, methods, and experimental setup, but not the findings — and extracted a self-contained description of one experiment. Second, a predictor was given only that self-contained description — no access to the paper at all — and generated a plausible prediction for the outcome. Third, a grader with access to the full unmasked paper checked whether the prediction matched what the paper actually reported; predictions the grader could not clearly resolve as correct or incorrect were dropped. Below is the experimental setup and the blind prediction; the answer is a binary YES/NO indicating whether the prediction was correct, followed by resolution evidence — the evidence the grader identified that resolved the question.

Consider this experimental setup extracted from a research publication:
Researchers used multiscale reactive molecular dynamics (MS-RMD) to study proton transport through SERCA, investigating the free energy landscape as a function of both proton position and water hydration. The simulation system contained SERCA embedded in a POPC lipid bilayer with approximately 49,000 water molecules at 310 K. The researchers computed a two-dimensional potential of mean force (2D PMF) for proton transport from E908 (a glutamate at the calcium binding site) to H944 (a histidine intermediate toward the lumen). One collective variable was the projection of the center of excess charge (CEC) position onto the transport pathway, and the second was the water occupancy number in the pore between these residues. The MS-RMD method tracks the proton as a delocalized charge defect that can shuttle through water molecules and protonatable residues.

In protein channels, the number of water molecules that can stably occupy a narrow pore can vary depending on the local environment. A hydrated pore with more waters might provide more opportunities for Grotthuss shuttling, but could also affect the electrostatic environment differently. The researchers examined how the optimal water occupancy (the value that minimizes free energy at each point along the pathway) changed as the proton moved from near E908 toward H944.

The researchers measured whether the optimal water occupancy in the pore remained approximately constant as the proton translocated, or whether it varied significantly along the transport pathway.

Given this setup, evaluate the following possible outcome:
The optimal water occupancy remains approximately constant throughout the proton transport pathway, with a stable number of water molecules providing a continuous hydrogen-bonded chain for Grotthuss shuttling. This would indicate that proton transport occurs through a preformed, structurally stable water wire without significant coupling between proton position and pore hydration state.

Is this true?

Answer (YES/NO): NO